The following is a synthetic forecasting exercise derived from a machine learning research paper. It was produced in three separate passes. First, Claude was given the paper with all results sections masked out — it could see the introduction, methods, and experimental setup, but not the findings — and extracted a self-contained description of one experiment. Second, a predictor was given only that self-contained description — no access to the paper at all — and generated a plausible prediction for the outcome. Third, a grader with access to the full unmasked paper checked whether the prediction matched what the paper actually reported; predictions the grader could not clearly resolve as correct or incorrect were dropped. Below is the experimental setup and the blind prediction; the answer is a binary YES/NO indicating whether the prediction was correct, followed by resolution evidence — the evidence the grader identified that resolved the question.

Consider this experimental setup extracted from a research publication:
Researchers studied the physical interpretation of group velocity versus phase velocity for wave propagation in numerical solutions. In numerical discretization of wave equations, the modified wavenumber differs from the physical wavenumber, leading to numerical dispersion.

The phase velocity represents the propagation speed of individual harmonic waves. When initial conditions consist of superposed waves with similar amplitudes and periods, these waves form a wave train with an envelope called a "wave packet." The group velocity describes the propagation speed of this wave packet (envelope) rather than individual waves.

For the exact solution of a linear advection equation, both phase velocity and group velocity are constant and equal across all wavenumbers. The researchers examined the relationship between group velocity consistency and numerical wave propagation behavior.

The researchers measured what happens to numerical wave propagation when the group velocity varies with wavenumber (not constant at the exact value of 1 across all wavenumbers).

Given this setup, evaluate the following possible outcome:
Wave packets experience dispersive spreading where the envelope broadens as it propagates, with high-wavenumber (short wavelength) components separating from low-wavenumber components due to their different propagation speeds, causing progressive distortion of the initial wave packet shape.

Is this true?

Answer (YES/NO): YES